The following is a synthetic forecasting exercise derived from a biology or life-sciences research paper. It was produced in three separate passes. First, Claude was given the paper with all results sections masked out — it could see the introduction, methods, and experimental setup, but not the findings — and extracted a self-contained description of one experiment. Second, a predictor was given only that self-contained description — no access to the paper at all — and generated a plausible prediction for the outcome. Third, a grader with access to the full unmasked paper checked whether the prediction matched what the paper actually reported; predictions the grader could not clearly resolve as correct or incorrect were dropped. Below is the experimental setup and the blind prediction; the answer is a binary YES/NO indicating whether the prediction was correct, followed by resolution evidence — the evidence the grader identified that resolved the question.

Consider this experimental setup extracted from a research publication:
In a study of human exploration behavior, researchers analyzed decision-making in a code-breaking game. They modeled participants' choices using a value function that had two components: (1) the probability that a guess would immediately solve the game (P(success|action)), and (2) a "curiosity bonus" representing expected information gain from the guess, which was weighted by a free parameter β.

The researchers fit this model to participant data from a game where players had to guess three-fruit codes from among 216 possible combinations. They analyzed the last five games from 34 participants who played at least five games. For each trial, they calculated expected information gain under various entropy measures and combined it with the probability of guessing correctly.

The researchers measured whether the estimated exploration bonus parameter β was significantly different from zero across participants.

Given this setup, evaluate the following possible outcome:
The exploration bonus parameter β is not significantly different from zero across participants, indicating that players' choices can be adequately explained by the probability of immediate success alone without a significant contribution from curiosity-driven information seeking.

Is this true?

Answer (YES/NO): NO